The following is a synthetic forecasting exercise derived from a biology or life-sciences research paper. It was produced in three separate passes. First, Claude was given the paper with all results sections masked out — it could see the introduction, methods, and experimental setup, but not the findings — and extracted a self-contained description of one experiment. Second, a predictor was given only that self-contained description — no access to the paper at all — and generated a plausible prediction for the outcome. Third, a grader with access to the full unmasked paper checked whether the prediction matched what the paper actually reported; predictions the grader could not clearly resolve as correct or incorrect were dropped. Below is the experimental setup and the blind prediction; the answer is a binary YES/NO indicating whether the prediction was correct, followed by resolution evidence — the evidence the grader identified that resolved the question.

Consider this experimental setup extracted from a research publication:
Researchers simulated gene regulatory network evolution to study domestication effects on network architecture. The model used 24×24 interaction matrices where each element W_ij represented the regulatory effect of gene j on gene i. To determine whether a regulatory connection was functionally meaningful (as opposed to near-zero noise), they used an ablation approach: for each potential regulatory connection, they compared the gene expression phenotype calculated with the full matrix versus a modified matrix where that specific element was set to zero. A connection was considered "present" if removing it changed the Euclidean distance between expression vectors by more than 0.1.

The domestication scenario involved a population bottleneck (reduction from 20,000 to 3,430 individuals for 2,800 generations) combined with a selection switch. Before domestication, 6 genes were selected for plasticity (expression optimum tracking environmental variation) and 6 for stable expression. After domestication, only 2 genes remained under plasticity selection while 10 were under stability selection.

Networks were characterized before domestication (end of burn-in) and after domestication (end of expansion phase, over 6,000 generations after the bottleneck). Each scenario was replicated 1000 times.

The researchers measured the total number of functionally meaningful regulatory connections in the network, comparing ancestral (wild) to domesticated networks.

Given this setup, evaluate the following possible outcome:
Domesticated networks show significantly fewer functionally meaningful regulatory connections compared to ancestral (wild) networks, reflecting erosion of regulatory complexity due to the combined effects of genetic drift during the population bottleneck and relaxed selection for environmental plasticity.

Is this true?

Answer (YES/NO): NO